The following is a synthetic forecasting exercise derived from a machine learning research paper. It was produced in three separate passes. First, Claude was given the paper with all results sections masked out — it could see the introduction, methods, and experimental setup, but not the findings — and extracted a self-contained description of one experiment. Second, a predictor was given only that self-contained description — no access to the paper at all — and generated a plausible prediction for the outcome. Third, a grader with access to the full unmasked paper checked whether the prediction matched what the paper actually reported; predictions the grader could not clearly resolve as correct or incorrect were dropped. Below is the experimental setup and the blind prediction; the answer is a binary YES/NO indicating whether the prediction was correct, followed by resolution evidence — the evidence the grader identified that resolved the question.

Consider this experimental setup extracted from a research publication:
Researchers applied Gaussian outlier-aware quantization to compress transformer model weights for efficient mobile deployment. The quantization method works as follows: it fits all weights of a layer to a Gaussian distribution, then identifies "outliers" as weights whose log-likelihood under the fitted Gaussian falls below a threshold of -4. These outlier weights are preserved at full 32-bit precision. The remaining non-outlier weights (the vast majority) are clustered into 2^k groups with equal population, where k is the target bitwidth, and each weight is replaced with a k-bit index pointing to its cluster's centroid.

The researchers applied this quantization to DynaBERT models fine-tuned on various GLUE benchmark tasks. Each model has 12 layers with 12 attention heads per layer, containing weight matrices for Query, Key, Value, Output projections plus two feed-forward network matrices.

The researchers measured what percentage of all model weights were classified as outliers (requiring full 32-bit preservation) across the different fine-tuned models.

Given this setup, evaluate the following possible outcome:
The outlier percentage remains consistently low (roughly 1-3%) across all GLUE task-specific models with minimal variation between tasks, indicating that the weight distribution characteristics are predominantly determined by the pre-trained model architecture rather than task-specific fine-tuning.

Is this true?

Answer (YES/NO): NO